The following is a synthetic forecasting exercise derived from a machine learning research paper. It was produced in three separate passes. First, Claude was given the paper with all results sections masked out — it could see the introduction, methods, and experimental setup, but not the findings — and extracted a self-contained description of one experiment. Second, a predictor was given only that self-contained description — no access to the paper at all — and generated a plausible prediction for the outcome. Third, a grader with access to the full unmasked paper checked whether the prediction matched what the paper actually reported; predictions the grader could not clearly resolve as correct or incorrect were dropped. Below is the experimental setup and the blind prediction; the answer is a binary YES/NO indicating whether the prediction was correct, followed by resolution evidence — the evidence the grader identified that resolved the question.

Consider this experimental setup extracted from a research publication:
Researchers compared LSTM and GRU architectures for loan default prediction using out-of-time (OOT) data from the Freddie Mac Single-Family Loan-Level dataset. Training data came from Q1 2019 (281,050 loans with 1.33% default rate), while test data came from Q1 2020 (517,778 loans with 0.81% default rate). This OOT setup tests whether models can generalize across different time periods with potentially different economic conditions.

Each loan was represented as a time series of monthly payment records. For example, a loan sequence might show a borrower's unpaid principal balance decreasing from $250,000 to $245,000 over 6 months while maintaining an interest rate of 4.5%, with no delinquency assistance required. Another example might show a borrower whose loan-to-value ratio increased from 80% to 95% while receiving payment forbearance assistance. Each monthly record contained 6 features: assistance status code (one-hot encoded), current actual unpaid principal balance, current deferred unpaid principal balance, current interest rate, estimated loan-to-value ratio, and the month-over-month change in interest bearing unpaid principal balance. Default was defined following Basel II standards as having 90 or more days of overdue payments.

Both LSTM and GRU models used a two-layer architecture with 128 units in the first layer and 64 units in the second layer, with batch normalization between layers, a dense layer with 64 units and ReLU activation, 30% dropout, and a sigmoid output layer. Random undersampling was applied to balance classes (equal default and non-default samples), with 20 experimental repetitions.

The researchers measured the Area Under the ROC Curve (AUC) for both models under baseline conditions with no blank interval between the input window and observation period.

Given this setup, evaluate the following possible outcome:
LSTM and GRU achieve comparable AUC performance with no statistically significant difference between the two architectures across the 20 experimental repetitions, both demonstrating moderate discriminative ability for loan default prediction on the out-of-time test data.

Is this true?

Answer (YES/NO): NO